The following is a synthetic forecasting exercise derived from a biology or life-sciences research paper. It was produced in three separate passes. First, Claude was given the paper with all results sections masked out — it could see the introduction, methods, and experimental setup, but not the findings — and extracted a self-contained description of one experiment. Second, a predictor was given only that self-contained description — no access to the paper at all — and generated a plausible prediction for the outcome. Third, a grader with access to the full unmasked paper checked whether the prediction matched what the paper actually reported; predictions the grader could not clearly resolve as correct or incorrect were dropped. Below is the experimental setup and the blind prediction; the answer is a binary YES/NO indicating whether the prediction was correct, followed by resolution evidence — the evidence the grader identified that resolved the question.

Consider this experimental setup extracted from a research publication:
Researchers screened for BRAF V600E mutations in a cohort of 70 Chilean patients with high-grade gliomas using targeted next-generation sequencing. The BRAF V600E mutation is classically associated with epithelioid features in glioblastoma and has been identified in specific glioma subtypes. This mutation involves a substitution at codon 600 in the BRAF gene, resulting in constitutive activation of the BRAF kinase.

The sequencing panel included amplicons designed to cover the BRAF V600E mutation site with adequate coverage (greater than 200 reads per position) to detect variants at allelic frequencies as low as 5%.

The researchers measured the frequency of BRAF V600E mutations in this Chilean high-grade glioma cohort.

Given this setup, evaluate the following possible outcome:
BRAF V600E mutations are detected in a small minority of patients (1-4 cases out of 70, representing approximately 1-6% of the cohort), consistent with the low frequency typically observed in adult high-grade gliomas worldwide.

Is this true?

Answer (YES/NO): NO